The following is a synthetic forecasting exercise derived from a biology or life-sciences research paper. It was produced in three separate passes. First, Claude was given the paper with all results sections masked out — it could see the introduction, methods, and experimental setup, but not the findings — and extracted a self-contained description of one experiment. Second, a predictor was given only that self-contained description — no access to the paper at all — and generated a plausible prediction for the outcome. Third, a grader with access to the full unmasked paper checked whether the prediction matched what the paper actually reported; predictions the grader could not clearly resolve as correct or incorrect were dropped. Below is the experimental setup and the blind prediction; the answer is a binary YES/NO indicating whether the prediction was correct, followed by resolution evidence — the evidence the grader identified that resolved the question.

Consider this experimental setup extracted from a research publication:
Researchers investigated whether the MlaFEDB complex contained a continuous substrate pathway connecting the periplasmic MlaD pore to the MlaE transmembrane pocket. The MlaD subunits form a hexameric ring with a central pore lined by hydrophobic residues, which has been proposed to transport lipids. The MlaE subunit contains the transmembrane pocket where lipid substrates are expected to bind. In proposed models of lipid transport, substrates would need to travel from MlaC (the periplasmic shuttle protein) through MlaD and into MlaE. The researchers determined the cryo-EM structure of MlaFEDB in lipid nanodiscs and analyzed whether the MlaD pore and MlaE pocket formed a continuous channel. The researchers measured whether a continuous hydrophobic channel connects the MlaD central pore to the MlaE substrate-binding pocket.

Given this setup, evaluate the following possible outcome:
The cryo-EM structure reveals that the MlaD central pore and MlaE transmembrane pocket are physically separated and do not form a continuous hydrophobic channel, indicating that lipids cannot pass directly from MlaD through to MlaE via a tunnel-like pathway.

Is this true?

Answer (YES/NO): NO